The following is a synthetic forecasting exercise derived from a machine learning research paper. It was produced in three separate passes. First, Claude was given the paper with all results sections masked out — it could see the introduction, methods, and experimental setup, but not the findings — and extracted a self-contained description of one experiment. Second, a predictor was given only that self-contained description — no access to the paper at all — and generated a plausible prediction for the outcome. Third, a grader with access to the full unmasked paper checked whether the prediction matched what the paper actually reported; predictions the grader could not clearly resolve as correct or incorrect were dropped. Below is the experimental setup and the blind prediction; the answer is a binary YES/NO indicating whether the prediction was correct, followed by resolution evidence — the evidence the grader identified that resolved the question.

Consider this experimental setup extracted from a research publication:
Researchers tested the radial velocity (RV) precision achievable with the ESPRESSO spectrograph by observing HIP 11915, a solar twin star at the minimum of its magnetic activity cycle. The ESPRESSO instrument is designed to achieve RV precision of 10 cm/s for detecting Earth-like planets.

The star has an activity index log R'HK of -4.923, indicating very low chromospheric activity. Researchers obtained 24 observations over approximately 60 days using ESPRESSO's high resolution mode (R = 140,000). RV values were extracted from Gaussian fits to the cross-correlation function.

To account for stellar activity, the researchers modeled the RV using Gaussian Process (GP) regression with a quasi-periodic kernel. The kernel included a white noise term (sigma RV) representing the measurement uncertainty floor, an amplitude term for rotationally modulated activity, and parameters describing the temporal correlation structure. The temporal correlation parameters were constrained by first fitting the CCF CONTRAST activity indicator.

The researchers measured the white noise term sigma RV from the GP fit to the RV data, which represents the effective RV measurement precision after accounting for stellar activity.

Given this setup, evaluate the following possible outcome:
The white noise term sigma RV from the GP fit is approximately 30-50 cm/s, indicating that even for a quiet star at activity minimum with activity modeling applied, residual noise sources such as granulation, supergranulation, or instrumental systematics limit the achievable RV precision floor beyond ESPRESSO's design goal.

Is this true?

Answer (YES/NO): NO